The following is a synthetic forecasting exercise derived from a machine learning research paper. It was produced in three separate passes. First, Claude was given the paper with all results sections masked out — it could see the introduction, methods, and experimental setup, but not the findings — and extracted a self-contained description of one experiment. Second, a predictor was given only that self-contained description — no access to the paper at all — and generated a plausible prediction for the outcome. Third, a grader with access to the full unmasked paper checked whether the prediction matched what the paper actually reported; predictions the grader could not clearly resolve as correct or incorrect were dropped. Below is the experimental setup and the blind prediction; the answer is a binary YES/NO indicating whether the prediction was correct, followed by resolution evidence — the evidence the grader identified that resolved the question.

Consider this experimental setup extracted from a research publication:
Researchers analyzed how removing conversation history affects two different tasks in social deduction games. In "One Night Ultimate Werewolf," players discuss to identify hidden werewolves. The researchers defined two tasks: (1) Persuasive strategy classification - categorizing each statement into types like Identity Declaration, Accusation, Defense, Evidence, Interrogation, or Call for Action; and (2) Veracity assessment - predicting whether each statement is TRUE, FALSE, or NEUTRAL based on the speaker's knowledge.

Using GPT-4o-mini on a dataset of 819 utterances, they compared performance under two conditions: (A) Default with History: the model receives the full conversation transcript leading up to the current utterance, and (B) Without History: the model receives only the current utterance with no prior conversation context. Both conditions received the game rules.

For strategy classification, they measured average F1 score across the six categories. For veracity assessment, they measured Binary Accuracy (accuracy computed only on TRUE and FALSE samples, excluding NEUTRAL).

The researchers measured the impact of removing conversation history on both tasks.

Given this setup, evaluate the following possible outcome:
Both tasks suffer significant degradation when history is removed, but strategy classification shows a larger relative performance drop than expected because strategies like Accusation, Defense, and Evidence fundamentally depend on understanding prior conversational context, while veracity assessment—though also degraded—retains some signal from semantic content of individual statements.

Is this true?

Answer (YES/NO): NO